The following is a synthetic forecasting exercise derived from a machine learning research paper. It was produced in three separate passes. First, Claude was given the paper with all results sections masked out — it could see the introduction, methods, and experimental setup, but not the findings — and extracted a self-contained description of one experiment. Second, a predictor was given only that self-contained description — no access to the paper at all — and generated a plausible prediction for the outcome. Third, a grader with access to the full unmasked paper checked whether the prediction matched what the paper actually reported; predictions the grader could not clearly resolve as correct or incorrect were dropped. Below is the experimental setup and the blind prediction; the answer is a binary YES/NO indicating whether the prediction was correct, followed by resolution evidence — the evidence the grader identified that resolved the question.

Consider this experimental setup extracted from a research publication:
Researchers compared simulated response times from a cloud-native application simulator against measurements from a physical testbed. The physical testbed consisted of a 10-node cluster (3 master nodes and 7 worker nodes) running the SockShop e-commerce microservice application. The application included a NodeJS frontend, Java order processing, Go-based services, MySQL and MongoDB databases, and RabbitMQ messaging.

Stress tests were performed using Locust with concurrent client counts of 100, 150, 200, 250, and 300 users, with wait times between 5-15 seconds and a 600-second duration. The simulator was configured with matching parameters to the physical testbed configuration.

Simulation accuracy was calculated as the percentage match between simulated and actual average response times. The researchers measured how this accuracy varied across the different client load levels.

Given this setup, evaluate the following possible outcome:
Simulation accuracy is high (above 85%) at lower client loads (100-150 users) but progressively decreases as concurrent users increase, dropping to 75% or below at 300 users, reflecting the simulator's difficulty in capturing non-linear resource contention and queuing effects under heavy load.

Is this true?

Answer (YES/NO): NO